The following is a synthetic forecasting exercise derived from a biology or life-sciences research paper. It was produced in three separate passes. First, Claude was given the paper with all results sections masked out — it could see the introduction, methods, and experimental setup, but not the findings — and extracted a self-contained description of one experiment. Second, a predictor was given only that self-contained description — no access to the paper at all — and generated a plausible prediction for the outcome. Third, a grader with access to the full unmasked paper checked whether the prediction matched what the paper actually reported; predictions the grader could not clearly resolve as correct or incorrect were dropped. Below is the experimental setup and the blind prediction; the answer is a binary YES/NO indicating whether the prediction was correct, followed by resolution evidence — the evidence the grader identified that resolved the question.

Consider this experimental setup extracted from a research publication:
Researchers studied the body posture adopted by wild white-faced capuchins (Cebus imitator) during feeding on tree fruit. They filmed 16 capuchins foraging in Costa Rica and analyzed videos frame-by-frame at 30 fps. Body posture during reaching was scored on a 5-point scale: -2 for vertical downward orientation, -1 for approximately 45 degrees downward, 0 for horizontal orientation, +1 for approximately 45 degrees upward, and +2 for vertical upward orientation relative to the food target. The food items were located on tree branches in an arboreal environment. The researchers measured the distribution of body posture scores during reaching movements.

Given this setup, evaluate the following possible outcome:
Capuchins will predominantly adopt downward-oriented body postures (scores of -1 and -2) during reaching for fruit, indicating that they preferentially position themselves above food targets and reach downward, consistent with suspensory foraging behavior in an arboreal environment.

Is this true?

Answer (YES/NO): NO